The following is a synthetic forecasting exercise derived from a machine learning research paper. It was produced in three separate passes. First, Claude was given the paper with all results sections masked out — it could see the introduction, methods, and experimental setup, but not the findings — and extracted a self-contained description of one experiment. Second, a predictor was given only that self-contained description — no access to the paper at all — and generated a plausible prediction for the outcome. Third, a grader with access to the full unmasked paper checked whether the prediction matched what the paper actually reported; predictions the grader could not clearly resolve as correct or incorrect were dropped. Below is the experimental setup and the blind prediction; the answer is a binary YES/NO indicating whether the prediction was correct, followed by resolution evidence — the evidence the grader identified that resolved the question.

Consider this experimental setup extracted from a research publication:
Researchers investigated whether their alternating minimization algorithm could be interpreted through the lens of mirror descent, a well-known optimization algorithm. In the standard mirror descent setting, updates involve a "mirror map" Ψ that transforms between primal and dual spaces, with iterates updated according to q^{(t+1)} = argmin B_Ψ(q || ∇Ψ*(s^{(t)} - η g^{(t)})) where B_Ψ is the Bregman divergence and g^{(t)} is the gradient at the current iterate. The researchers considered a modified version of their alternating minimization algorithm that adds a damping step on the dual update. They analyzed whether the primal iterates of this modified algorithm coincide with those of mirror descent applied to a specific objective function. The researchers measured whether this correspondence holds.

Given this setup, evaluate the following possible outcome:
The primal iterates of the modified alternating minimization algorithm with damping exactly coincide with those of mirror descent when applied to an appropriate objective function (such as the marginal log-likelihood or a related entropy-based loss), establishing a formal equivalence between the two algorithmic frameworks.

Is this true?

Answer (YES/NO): YES